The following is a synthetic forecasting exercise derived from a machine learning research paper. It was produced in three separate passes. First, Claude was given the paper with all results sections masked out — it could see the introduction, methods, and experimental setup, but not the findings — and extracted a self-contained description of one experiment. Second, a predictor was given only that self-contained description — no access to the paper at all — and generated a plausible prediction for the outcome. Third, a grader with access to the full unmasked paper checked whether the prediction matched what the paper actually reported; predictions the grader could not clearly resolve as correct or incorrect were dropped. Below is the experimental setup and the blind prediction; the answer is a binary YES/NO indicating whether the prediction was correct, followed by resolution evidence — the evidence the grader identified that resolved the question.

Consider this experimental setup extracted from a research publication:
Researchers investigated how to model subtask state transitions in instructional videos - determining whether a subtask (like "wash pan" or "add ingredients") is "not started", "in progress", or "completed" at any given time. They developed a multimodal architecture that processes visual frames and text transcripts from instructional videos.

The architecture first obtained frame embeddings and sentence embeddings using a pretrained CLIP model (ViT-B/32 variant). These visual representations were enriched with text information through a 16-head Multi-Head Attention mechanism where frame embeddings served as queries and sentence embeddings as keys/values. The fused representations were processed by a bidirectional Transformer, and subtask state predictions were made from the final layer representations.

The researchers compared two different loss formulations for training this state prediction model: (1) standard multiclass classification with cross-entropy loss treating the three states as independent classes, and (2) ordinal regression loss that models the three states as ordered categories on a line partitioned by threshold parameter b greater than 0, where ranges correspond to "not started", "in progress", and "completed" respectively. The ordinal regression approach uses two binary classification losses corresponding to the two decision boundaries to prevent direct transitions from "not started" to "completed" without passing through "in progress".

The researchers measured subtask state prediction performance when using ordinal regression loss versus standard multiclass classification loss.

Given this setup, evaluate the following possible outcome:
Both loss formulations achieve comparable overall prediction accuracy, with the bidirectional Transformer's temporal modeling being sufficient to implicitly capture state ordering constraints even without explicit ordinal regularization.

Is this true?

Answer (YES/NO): NO